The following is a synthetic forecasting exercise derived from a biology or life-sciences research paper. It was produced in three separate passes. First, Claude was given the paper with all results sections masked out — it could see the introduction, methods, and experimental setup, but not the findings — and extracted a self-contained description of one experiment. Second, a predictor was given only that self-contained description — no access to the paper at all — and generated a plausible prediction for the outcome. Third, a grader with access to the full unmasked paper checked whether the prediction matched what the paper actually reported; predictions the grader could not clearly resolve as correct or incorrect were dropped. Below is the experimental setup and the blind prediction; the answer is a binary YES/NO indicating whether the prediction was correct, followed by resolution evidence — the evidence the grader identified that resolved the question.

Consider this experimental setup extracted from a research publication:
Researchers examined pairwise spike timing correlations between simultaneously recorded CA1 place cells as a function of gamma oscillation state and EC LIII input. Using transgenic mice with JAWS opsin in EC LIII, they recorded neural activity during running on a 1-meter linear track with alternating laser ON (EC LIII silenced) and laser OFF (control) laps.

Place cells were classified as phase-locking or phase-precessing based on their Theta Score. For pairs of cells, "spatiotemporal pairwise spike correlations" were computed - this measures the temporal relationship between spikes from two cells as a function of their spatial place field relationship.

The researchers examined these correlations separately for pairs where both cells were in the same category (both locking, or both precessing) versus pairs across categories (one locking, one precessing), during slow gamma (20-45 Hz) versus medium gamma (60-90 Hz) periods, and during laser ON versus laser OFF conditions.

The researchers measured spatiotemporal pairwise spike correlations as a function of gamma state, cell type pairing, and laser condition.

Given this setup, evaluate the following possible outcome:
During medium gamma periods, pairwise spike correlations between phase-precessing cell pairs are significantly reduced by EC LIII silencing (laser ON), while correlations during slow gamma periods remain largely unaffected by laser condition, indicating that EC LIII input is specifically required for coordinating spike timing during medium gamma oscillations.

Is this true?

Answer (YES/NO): NO